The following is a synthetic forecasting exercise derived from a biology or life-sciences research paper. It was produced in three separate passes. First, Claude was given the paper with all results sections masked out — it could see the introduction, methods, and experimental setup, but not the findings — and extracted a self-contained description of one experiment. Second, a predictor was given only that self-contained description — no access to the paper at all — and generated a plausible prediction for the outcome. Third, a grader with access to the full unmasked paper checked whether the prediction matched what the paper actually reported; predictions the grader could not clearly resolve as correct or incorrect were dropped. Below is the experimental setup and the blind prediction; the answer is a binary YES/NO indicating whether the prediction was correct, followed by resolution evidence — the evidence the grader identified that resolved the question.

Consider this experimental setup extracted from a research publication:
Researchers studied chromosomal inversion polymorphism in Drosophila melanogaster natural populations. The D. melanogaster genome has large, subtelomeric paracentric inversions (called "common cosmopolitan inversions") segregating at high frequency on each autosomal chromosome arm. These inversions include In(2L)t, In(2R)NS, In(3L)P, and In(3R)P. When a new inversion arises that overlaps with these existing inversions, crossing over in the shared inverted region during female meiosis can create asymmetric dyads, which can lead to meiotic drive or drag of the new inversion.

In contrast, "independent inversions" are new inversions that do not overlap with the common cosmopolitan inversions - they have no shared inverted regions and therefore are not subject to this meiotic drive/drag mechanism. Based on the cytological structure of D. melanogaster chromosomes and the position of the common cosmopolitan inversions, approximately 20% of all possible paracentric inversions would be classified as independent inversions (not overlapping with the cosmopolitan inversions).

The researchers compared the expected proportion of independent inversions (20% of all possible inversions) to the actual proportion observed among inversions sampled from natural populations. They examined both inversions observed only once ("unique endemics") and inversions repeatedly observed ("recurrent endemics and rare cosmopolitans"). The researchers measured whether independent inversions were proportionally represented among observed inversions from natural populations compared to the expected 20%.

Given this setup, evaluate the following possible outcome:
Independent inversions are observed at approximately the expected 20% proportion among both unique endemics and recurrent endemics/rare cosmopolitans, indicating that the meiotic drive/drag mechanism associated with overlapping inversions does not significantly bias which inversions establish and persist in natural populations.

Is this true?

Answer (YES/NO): NO